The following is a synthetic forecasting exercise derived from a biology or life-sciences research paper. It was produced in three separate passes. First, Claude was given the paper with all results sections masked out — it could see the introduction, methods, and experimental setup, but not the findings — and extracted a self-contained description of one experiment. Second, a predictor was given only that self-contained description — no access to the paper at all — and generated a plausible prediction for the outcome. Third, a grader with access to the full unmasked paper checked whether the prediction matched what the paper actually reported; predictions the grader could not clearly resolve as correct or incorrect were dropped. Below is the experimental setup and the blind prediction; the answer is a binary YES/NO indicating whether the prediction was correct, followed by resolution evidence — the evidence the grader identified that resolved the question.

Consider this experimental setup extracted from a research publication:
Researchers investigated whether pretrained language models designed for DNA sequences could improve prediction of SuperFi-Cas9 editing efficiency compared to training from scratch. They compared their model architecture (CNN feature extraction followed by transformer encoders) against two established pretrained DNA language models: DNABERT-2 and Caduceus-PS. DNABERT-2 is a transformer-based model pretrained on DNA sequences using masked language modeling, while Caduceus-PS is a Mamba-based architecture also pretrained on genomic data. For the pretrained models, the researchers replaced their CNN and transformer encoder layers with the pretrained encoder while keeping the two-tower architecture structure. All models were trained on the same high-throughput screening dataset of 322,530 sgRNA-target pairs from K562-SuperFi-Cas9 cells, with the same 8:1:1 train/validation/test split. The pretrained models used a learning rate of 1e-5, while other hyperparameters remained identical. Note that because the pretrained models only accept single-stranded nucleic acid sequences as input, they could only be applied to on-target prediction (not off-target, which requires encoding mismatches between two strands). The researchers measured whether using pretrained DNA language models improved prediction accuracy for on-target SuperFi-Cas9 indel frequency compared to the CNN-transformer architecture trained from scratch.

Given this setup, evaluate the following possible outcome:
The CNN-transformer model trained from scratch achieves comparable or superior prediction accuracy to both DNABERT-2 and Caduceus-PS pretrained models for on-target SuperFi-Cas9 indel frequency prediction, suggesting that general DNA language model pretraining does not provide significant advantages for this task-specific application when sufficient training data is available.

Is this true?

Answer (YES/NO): YES